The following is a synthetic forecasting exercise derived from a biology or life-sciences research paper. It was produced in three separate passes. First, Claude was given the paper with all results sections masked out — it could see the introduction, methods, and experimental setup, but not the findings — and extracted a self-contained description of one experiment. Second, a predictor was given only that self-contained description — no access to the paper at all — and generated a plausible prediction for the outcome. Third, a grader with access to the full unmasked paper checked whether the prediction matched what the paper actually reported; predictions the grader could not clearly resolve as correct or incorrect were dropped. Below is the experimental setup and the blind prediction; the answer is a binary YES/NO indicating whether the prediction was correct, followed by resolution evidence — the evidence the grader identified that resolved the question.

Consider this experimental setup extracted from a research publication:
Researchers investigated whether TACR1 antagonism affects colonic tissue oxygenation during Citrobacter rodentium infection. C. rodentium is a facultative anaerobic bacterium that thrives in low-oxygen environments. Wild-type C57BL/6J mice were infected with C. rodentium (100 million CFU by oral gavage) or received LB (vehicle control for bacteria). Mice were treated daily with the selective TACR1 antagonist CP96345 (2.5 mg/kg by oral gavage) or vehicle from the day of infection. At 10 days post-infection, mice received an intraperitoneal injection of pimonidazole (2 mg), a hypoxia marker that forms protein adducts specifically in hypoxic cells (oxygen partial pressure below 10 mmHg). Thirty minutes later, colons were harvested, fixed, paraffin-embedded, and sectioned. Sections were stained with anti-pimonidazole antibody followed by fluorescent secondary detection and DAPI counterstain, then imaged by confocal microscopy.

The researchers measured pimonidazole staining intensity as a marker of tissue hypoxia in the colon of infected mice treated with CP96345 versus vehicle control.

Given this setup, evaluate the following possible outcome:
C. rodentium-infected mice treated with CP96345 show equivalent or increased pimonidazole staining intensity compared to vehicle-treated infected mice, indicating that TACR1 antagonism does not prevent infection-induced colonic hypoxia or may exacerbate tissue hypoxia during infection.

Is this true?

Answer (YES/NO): YES